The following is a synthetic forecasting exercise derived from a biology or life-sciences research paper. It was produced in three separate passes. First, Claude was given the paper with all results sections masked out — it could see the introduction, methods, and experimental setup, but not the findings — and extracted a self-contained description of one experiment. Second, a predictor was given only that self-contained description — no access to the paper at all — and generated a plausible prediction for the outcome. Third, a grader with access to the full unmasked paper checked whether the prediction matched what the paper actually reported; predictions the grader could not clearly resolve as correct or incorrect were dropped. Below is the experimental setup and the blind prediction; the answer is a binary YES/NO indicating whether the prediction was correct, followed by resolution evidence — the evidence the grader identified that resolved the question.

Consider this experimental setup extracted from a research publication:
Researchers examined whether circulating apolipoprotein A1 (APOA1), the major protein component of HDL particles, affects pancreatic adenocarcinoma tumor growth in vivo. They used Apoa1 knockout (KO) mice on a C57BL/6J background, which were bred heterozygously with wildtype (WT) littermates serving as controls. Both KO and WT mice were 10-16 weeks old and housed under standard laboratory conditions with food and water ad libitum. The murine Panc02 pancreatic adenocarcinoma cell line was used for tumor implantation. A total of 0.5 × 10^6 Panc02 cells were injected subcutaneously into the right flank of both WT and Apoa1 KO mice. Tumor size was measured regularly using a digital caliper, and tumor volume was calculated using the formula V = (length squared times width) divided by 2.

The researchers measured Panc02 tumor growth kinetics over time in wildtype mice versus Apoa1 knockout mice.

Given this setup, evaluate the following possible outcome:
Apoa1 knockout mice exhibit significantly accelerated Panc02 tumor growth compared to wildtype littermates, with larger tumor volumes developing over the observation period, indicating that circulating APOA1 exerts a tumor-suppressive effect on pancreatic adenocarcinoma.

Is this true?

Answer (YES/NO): NO